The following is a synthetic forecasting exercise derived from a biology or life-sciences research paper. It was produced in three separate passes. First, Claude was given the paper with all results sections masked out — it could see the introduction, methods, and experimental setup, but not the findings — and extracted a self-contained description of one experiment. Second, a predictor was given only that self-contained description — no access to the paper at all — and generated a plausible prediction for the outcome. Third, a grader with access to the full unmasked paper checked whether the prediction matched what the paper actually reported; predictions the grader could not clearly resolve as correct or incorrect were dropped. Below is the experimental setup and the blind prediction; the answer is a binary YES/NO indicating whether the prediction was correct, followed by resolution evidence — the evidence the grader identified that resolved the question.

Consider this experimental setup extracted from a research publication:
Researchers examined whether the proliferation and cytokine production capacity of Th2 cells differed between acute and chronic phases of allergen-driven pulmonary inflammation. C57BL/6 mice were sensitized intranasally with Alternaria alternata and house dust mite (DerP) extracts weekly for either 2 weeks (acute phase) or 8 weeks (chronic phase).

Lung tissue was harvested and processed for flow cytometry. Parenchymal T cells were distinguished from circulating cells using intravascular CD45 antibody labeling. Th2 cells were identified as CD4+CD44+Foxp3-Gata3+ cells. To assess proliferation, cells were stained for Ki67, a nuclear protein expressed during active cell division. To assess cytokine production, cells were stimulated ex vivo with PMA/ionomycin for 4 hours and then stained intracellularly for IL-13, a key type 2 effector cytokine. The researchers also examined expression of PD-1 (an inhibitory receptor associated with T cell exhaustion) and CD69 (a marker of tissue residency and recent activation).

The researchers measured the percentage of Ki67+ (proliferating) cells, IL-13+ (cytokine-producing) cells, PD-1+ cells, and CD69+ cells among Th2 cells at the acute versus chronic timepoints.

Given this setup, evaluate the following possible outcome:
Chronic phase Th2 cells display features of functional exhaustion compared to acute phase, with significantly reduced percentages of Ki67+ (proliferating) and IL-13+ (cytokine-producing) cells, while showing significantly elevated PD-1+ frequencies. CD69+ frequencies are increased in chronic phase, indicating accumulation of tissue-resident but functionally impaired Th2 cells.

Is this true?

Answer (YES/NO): NO